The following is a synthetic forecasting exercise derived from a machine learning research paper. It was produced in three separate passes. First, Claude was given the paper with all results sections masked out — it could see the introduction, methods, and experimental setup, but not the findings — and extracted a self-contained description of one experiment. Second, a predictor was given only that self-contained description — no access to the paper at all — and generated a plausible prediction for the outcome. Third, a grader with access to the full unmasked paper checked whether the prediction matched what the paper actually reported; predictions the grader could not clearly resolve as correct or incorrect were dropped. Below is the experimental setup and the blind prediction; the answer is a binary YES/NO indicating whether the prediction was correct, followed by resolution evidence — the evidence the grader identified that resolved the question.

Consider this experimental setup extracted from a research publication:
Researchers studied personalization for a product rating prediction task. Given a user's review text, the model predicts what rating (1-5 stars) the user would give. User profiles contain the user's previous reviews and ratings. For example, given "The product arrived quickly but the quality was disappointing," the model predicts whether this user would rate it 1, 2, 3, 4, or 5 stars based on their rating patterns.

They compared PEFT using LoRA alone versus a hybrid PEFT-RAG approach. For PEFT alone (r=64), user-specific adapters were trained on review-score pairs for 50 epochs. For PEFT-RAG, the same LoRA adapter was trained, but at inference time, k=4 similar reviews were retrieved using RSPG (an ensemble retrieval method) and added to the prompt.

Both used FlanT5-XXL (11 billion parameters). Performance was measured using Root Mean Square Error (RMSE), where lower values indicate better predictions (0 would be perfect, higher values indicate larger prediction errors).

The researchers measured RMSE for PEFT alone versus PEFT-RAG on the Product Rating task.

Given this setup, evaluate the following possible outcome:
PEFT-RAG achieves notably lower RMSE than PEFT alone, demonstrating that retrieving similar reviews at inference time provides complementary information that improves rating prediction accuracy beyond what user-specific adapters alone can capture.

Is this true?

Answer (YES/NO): YES